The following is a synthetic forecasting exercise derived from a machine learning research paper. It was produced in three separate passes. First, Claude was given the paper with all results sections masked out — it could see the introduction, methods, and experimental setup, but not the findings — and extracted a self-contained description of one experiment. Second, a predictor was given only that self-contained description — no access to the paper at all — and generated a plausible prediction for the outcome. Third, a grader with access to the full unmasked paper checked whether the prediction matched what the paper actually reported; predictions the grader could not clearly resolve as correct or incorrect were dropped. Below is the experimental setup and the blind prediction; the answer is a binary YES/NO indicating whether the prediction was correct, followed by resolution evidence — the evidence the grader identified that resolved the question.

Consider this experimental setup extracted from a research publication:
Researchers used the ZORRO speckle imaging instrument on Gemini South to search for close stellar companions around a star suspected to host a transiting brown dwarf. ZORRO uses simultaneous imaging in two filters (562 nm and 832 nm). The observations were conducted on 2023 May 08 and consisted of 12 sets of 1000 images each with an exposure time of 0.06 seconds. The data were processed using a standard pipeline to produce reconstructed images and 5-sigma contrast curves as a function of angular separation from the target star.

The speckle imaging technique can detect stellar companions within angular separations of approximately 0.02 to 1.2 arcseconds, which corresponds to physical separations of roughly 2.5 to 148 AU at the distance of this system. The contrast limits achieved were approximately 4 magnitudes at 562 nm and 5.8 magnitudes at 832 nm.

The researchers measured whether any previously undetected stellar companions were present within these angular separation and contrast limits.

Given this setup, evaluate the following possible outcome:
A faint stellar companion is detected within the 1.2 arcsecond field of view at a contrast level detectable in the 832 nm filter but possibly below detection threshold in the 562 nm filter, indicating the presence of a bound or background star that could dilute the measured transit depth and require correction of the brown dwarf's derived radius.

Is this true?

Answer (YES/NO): NO